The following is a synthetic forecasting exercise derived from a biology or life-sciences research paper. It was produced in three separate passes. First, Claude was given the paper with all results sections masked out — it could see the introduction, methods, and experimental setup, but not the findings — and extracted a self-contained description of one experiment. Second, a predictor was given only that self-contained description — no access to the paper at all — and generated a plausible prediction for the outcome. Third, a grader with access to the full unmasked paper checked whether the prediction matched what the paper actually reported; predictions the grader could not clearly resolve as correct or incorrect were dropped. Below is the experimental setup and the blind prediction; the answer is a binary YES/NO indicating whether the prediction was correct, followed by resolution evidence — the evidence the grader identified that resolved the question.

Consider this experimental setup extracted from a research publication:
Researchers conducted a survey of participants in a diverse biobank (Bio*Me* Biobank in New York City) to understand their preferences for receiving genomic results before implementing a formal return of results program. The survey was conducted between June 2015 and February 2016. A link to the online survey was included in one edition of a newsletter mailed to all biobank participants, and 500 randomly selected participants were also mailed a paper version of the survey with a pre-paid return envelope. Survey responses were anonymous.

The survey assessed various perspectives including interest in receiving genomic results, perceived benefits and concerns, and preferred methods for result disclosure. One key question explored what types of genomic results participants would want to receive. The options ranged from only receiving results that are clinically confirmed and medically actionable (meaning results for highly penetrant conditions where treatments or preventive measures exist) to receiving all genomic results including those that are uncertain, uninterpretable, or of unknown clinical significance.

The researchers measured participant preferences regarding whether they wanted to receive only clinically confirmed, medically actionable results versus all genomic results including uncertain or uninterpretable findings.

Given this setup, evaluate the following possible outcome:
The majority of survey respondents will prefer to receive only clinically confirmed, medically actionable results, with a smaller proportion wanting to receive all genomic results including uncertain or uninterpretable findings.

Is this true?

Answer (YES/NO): NO